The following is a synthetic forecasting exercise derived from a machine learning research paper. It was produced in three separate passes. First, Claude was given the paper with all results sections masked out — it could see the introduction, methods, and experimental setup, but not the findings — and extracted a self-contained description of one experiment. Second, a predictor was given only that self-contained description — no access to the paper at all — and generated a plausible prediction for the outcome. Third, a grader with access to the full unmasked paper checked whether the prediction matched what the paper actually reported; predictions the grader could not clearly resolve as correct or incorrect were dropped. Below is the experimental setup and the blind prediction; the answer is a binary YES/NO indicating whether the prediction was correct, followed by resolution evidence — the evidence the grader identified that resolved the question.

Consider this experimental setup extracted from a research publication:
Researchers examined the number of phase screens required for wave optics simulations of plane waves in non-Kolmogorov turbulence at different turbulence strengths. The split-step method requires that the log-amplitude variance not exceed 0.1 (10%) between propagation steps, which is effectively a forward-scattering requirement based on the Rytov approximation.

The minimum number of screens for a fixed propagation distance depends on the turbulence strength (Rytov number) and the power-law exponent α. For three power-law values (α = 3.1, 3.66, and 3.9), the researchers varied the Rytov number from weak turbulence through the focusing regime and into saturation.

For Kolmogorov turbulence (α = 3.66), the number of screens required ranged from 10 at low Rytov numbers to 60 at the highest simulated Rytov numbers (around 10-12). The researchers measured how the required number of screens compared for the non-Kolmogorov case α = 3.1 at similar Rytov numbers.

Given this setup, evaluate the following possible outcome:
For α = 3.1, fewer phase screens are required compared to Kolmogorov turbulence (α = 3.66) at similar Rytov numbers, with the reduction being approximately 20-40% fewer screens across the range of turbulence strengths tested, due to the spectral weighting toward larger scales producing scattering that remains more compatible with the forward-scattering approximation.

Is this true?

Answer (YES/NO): NO